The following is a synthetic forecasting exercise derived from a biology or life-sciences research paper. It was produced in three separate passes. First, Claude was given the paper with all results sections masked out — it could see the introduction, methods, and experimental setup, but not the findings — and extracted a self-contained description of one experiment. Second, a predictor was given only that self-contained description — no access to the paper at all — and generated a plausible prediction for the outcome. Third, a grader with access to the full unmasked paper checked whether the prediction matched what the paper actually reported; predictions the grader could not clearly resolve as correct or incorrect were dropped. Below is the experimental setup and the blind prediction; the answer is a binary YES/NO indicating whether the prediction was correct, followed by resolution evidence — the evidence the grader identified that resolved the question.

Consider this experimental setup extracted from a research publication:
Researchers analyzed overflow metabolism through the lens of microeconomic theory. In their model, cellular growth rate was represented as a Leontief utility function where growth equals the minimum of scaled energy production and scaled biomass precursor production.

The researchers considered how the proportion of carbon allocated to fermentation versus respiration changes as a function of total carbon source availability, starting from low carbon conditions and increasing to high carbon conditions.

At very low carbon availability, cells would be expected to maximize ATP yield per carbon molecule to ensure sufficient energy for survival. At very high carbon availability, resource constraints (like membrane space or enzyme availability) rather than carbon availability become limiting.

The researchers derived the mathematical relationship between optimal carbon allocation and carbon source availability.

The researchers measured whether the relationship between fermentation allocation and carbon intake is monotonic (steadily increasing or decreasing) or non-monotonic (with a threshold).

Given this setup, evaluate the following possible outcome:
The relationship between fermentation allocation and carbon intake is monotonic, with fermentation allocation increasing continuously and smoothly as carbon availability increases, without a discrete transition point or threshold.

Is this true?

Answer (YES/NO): NO